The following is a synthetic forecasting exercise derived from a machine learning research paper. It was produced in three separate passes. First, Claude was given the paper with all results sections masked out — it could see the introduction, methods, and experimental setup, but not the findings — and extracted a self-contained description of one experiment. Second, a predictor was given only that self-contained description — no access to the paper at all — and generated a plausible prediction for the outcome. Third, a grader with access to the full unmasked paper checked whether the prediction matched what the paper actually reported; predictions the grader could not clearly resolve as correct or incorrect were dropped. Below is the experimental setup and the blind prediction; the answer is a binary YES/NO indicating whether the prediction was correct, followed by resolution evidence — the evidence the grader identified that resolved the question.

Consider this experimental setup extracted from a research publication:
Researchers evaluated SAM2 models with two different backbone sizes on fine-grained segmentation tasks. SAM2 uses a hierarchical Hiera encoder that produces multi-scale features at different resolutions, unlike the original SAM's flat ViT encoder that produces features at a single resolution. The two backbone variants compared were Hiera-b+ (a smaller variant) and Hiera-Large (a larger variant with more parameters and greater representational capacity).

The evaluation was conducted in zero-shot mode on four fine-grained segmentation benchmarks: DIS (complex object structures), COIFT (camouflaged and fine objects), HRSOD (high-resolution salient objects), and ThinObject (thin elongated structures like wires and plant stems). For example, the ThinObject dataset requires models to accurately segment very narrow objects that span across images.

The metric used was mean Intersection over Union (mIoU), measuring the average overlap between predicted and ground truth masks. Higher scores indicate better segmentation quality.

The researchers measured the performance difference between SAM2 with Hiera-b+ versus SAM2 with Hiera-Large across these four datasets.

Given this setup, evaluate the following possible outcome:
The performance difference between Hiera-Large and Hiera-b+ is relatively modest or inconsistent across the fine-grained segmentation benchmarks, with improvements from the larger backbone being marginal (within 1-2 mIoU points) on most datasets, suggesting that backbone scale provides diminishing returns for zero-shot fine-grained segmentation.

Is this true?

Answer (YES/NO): NO